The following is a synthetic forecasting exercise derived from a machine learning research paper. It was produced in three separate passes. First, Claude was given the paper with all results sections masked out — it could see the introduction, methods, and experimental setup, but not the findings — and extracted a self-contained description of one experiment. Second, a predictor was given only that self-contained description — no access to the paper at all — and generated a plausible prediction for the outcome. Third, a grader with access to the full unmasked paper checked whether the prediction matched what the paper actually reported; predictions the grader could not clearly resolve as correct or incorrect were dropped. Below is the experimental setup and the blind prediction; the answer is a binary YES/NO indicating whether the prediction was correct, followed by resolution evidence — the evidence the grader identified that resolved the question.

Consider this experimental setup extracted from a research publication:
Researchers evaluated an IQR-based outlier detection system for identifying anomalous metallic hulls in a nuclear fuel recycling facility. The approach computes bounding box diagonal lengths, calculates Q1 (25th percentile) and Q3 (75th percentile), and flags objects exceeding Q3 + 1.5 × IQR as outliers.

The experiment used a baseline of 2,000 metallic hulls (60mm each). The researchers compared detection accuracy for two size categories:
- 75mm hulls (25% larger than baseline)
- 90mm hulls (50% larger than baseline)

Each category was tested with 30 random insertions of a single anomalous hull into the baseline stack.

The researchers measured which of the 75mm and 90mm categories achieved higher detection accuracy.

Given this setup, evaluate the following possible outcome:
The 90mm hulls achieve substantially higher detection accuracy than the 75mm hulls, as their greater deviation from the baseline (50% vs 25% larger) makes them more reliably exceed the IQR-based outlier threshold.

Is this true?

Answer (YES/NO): NO